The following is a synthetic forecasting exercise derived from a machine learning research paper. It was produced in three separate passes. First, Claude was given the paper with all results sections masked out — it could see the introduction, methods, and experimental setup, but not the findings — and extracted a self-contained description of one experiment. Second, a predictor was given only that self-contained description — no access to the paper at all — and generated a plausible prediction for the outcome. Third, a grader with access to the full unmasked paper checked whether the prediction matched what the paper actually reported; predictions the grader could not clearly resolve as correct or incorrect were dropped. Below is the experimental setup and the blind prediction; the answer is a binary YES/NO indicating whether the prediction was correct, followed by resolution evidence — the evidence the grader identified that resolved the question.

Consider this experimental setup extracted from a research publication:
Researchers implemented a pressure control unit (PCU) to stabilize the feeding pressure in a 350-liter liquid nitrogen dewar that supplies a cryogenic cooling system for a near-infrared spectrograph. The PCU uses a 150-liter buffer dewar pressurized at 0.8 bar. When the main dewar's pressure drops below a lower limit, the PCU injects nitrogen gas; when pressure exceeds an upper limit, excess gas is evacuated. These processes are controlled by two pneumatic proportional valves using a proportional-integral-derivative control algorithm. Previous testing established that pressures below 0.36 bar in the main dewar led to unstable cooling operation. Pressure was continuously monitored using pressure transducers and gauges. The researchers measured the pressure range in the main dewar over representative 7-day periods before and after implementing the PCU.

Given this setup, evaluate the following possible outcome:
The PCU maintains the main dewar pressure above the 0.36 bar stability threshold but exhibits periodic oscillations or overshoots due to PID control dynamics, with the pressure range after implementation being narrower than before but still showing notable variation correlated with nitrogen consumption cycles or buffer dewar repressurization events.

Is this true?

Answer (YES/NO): NO